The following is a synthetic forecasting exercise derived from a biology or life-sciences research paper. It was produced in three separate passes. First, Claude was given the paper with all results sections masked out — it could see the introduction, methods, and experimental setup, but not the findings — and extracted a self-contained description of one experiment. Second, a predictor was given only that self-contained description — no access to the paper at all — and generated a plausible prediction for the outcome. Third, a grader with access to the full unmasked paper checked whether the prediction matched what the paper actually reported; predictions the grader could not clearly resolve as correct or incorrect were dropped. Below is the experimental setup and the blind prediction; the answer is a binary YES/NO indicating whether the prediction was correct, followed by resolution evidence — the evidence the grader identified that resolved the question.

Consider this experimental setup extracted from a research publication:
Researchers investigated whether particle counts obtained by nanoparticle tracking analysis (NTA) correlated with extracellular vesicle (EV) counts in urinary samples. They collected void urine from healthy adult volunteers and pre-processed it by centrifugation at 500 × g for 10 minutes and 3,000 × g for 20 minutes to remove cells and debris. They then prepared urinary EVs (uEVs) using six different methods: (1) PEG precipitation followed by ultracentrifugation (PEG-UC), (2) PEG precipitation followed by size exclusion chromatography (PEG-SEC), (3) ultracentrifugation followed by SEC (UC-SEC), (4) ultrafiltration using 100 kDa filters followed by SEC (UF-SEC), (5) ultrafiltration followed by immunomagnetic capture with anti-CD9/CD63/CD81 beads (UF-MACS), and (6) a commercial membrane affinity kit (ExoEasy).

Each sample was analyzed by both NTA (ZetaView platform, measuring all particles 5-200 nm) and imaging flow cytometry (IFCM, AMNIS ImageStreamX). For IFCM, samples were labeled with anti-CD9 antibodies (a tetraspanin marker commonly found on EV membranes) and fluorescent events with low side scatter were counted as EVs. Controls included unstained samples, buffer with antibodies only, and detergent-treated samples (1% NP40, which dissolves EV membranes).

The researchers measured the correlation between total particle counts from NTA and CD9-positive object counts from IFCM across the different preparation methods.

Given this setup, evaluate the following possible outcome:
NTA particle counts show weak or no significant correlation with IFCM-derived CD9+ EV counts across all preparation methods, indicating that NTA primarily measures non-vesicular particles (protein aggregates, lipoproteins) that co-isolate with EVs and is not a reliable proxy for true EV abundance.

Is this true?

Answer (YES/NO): YES